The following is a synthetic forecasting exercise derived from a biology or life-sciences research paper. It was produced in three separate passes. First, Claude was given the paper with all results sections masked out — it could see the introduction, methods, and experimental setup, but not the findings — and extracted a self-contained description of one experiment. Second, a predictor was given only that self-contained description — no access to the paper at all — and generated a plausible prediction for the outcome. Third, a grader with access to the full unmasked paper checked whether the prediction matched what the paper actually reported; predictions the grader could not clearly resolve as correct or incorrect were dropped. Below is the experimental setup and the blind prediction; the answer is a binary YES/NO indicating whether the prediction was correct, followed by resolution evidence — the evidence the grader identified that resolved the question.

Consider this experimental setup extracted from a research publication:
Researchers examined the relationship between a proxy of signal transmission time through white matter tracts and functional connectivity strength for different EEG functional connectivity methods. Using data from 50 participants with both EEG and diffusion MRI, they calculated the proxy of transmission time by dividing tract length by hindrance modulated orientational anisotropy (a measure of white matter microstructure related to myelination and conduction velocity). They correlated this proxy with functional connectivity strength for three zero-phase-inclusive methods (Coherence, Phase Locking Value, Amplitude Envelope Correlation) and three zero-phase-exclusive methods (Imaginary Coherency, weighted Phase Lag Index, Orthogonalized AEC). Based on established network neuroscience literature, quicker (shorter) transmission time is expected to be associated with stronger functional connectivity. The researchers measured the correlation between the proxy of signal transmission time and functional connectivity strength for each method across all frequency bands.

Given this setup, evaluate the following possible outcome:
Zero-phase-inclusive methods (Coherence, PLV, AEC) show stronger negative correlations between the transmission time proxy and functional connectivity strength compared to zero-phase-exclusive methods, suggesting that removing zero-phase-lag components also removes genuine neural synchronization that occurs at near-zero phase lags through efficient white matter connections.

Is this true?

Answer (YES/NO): YES